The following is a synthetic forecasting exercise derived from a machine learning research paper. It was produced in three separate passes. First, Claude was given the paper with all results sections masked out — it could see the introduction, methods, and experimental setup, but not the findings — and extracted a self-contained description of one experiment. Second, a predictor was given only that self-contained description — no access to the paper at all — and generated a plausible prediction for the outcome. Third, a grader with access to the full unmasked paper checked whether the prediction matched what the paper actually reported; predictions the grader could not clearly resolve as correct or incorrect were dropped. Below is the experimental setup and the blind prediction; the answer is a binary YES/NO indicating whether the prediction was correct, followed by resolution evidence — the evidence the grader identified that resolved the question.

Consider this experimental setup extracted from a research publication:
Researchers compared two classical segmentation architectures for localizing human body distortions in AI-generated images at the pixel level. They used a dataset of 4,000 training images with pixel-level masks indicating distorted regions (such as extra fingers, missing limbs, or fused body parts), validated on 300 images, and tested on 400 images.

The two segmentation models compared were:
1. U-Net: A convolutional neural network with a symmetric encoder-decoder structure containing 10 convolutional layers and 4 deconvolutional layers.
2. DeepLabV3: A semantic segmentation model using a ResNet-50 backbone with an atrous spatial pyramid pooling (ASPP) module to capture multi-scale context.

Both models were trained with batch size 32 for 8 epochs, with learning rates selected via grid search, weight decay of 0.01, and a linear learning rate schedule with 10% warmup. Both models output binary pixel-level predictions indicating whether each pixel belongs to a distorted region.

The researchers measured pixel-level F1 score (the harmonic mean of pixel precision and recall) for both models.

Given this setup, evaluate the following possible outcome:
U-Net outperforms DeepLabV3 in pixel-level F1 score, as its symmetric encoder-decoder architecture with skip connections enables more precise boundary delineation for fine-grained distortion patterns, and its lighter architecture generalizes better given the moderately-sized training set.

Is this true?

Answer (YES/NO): NO